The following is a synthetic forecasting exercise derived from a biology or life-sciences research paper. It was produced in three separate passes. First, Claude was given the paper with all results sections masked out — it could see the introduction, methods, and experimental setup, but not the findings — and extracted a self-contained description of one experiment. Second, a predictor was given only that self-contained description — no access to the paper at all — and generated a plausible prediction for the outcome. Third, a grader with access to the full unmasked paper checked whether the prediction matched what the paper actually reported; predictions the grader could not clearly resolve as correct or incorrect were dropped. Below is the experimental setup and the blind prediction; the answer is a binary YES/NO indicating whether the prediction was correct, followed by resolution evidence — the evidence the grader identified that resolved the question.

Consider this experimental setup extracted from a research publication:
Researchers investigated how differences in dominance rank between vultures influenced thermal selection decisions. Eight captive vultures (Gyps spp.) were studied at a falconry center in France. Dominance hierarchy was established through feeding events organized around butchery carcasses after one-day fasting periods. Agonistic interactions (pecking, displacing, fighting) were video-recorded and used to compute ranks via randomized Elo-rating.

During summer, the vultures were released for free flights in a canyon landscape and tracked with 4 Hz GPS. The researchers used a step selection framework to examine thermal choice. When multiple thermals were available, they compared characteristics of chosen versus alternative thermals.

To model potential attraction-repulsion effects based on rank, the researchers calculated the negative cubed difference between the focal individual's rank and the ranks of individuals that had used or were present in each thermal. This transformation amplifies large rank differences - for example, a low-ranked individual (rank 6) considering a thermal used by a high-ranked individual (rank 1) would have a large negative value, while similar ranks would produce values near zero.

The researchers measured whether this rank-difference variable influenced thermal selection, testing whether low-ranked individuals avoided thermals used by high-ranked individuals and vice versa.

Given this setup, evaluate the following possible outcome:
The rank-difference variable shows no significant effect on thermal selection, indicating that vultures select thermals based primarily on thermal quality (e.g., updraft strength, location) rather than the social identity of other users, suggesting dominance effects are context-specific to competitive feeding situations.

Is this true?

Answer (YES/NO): NO